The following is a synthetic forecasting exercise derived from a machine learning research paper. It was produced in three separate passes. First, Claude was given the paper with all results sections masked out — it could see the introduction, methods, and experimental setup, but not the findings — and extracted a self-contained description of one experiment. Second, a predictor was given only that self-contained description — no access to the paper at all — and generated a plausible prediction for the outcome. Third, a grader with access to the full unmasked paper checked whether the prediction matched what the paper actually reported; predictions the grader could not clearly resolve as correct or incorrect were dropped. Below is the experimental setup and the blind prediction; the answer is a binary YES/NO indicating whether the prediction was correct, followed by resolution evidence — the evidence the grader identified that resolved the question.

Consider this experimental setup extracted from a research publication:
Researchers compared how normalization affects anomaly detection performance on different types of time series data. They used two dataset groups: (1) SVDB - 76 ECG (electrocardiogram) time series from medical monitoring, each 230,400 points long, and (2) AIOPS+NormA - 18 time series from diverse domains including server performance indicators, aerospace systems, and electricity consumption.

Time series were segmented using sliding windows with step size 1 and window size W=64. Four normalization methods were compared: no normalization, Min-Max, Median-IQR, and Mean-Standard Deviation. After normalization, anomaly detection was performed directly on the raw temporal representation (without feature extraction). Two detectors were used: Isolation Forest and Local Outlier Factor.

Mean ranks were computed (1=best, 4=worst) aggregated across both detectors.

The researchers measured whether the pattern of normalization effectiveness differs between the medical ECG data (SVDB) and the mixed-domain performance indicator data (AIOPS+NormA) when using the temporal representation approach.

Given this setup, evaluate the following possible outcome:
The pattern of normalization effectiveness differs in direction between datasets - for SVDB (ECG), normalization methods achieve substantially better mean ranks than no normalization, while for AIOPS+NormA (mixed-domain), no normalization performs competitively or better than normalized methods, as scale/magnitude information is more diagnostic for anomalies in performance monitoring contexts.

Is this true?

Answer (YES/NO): NO